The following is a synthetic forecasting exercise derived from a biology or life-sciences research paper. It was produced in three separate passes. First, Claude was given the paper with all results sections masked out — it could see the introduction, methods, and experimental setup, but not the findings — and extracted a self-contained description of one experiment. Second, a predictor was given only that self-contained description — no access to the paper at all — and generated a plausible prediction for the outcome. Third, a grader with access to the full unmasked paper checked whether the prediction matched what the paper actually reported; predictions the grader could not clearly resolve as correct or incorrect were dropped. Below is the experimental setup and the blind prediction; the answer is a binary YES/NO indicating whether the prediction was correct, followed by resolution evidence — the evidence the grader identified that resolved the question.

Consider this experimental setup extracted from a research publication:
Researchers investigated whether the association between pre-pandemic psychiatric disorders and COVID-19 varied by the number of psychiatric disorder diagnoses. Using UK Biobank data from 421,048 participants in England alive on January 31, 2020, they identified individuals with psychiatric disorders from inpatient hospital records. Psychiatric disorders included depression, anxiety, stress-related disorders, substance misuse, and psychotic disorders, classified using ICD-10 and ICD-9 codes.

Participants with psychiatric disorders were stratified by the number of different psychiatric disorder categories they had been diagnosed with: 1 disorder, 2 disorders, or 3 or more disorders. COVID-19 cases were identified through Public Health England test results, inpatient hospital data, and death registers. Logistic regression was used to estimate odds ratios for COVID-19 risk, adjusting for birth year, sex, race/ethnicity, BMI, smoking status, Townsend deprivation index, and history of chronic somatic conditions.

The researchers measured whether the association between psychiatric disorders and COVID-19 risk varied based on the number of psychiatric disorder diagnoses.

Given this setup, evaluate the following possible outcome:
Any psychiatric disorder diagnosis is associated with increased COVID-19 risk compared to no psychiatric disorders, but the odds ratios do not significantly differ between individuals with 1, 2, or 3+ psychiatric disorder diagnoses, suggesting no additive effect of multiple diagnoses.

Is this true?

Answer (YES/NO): NO